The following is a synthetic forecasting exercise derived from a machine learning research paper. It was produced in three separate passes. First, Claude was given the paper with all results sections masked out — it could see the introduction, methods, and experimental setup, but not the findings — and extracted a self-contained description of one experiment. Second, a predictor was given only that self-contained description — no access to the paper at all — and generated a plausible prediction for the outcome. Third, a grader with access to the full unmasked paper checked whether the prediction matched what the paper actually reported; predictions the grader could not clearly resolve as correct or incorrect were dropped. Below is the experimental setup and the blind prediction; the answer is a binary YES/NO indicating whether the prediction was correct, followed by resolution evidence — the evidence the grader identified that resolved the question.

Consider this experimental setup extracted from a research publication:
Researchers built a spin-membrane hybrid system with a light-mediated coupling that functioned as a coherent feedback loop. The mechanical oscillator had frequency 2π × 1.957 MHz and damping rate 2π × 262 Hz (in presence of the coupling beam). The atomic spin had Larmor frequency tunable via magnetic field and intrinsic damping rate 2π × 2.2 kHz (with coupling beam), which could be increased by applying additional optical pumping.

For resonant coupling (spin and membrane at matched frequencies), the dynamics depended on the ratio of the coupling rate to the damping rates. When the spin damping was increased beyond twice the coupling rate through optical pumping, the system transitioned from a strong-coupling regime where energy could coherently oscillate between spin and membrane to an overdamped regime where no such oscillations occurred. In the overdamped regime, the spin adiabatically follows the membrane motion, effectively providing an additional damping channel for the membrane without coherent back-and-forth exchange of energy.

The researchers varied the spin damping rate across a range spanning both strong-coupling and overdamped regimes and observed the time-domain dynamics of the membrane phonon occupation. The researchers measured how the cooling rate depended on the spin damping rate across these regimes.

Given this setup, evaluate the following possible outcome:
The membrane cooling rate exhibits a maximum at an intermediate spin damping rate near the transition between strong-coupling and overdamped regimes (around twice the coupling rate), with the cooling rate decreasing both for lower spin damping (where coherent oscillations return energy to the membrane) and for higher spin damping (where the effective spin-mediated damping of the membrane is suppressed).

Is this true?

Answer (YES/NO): YES